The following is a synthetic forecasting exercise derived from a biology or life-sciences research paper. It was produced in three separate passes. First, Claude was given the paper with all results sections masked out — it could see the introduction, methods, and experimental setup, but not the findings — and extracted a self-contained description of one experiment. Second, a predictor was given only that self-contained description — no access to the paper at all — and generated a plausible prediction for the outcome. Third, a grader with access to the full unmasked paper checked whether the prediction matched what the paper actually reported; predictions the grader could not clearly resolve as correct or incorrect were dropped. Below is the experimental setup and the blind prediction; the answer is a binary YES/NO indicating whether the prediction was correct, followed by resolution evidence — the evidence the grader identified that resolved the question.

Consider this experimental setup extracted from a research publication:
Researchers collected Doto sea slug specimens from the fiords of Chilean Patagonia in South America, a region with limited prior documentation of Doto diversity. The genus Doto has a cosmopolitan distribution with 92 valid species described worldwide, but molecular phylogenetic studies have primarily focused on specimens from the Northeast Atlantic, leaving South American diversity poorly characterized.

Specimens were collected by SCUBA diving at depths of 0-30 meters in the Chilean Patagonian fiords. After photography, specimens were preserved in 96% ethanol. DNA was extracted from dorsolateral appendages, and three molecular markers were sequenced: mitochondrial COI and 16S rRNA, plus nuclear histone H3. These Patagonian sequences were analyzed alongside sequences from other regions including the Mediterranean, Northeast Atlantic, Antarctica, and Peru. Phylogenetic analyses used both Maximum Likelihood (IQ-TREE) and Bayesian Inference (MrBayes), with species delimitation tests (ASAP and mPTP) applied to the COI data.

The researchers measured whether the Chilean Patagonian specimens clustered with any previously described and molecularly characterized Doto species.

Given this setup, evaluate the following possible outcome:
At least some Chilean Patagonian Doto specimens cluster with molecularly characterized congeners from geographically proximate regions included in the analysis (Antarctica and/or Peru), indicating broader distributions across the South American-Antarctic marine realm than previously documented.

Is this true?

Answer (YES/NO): NO